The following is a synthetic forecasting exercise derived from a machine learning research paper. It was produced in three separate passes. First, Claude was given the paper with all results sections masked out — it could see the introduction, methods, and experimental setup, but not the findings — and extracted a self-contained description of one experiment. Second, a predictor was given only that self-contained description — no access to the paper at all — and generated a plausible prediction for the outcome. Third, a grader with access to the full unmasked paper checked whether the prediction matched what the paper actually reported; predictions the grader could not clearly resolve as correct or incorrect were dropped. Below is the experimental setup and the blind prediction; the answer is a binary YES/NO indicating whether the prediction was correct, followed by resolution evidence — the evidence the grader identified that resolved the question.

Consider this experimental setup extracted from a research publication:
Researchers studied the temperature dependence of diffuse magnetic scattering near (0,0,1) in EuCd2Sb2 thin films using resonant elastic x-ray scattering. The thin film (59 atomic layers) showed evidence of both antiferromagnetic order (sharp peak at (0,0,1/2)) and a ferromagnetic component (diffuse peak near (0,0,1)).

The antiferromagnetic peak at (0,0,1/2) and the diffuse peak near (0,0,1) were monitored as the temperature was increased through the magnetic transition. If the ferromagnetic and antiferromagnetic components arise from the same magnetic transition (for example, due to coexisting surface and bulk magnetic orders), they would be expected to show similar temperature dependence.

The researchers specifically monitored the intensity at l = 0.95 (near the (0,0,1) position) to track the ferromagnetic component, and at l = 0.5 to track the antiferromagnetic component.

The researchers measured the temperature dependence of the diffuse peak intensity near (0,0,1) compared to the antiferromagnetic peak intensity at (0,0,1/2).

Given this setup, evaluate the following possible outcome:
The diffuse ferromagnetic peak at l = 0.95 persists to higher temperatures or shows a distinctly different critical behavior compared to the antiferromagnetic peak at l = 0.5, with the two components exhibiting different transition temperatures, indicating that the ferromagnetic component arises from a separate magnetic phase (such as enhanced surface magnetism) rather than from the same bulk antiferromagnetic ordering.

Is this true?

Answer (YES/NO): YES